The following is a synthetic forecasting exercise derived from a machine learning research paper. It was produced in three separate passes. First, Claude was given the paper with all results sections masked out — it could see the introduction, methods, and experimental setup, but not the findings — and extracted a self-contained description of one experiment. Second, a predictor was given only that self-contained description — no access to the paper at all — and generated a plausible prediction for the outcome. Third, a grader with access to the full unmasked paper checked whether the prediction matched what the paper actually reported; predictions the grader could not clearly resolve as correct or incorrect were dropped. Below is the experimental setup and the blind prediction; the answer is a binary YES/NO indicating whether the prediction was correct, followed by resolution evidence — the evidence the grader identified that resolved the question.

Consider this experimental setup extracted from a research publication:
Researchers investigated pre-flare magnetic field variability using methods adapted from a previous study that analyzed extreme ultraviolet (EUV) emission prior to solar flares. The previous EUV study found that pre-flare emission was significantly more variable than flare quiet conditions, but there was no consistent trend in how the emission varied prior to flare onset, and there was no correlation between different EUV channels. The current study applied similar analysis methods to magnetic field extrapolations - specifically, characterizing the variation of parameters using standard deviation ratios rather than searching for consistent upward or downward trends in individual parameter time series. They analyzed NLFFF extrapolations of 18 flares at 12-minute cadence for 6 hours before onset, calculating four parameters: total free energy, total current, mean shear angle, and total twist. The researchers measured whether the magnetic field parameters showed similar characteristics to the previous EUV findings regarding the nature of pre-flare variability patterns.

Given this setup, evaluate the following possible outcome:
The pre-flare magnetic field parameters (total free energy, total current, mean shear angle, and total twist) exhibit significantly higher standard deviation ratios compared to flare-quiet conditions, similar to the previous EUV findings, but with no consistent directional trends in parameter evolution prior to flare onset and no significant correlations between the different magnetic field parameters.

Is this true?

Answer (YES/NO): NO